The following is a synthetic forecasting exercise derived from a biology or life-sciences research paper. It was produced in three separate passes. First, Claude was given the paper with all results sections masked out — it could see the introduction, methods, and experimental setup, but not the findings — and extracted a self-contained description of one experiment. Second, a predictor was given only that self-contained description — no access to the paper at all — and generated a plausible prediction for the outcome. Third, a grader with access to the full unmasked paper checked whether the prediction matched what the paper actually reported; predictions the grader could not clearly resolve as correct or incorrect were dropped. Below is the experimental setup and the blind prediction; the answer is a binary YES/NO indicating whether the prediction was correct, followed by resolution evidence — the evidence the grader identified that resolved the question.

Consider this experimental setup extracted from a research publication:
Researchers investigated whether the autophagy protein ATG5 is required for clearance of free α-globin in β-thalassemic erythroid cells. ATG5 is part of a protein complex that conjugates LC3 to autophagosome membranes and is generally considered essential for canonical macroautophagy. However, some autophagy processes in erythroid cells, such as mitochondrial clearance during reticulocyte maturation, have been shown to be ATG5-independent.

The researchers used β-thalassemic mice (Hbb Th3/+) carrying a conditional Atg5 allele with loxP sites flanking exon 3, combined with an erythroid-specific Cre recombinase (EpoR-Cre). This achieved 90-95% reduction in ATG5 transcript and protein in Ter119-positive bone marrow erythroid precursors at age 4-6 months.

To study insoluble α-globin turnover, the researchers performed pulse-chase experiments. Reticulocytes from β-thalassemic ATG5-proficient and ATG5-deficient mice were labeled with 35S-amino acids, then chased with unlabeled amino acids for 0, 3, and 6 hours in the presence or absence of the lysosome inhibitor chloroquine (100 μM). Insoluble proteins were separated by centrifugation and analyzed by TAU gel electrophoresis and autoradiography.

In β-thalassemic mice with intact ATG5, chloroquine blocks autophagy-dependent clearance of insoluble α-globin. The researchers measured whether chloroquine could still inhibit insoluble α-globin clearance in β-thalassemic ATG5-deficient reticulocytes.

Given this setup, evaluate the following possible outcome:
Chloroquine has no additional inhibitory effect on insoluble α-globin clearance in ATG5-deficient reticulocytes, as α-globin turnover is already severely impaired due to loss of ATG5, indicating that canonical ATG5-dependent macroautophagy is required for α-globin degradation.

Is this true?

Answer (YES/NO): NO